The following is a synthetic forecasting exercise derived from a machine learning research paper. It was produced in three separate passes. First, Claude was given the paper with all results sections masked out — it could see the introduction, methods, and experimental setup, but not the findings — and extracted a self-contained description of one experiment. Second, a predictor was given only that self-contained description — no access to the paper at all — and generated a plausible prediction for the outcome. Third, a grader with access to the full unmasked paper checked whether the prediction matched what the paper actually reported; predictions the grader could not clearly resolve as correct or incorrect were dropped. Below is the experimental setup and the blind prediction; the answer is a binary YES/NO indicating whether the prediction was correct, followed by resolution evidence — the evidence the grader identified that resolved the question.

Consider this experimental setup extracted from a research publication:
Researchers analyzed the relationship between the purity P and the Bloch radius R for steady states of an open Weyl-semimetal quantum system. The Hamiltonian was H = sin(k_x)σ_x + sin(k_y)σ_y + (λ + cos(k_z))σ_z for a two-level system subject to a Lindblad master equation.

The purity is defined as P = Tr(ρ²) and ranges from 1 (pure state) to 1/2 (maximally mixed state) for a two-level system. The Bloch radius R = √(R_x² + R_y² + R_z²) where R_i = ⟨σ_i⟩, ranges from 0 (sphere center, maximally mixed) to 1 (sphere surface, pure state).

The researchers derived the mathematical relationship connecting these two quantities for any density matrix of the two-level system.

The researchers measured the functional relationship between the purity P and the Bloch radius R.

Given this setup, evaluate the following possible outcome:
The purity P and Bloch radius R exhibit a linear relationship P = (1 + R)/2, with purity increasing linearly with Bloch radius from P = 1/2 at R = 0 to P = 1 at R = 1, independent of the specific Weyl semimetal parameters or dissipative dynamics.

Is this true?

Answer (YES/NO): NO